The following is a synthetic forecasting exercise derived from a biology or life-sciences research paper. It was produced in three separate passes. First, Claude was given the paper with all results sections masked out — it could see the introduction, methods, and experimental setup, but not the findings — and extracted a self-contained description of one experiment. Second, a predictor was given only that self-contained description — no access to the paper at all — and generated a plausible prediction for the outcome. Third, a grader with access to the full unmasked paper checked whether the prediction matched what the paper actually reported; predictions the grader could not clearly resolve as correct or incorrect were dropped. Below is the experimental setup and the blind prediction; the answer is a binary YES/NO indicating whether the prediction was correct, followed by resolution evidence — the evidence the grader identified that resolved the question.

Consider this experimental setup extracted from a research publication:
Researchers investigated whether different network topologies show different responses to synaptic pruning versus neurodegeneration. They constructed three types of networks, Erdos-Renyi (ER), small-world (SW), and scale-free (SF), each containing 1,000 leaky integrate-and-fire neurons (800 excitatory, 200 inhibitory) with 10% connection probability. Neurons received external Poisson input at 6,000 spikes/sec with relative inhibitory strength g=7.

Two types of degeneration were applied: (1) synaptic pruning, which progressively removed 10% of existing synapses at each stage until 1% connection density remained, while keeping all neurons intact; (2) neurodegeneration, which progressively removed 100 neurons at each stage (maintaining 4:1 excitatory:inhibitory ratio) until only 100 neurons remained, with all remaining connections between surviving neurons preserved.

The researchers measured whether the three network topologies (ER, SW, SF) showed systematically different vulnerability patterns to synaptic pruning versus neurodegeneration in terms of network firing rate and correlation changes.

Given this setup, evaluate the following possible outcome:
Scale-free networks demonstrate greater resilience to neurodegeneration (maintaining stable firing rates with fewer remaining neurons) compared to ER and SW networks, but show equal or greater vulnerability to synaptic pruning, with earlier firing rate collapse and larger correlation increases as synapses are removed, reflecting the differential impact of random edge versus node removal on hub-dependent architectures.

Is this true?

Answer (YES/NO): NO